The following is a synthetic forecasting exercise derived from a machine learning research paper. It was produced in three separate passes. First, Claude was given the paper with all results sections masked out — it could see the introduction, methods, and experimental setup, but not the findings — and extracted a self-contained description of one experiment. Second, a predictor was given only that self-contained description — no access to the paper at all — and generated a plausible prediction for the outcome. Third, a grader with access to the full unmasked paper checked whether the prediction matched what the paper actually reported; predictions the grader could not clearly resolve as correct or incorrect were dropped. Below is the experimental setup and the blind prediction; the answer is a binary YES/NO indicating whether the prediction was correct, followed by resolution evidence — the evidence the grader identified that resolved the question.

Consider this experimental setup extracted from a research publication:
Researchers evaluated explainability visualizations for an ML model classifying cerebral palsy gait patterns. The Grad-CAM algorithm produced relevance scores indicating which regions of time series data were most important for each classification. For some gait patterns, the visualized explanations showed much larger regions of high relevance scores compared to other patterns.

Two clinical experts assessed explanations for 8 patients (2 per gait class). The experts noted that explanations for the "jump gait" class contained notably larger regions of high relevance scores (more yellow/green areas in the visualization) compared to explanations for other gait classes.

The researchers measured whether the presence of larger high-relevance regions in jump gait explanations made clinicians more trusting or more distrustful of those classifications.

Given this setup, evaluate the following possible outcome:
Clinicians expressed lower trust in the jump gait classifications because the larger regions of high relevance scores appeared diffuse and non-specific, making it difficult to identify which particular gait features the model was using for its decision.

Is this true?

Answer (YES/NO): NO